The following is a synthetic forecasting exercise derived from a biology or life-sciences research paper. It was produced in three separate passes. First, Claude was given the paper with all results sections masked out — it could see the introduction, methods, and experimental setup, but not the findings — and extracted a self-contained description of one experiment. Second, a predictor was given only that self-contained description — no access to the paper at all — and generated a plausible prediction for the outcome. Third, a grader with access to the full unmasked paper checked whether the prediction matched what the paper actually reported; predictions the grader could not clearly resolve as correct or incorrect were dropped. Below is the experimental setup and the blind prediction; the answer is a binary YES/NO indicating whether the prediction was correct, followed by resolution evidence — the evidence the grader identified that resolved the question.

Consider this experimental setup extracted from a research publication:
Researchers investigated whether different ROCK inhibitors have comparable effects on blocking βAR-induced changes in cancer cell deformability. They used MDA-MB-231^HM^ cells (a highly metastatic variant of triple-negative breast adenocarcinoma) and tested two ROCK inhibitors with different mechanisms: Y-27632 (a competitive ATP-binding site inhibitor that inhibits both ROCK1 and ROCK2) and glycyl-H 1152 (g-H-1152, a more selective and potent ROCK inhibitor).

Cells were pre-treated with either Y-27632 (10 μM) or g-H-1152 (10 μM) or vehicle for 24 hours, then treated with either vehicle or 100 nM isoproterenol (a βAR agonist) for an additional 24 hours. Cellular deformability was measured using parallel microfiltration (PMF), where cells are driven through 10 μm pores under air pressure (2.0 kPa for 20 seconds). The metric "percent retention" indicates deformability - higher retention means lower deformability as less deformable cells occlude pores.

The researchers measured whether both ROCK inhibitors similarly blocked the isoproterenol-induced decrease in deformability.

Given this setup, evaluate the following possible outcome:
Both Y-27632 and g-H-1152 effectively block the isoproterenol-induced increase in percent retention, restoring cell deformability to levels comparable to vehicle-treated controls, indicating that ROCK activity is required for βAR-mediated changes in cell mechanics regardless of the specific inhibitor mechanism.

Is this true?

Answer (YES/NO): YES